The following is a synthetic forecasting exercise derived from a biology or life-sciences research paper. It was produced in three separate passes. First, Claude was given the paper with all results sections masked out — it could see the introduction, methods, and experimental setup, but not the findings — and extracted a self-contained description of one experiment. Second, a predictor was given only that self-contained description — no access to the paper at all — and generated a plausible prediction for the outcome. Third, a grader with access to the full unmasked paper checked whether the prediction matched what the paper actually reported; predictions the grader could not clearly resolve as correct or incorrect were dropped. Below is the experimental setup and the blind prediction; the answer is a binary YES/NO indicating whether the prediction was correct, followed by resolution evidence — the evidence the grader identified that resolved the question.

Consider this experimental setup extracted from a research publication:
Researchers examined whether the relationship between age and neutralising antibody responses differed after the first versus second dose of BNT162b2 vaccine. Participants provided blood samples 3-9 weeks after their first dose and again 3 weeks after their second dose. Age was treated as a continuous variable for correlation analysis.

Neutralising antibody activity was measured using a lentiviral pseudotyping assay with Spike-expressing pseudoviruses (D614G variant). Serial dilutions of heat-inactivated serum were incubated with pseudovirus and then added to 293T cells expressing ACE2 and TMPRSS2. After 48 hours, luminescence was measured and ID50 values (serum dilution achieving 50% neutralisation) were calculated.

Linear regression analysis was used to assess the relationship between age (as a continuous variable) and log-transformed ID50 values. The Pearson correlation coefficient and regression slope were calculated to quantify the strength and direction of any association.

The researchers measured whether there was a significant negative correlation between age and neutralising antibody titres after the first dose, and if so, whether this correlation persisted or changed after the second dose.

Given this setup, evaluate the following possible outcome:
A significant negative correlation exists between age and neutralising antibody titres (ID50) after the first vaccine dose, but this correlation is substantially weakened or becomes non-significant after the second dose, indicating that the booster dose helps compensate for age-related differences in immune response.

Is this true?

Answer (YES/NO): YES